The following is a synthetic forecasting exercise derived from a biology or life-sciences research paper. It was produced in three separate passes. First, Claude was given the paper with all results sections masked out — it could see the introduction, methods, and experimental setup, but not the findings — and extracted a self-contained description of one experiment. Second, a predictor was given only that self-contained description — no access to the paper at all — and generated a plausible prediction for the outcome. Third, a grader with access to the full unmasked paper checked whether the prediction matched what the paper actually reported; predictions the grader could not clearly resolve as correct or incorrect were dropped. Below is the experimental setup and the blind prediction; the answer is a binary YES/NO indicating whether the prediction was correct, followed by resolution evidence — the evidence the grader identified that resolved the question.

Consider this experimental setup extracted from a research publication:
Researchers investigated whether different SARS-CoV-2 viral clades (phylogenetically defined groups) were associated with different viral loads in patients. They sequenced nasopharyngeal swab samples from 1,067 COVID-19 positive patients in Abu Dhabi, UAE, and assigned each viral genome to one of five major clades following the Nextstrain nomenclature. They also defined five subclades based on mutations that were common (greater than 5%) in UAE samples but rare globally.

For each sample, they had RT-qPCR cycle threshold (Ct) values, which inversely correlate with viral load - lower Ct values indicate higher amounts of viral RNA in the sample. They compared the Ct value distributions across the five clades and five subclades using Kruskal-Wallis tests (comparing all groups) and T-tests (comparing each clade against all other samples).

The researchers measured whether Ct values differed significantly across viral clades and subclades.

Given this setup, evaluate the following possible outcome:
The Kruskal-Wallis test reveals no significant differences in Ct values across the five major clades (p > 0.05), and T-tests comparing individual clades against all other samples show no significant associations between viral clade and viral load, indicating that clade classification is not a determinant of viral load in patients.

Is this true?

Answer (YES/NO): YES